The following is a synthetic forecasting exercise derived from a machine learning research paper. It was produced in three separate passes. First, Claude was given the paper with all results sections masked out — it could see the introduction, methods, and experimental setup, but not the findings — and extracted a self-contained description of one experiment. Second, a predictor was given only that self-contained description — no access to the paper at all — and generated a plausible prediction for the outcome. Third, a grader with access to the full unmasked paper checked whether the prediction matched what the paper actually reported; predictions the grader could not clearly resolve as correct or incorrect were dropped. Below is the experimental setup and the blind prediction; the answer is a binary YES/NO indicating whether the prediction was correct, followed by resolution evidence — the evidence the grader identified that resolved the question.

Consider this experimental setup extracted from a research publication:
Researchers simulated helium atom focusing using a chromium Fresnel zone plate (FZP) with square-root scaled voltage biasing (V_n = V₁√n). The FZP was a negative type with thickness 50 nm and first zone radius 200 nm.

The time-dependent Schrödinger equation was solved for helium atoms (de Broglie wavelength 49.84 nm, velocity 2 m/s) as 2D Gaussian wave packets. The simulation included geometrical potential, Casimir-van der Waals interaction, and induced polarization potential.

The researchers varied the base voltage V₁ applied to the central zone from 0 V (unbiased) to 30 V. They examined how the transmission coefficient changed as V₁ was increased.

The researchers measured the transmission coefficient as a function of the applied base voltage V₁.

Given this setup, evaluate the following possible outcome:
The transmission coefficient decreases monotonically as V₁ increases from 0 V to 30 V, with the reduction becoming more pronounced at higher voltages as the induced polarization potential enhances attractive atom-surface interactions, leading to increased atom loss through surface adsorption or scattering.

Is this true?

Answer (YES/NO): NO